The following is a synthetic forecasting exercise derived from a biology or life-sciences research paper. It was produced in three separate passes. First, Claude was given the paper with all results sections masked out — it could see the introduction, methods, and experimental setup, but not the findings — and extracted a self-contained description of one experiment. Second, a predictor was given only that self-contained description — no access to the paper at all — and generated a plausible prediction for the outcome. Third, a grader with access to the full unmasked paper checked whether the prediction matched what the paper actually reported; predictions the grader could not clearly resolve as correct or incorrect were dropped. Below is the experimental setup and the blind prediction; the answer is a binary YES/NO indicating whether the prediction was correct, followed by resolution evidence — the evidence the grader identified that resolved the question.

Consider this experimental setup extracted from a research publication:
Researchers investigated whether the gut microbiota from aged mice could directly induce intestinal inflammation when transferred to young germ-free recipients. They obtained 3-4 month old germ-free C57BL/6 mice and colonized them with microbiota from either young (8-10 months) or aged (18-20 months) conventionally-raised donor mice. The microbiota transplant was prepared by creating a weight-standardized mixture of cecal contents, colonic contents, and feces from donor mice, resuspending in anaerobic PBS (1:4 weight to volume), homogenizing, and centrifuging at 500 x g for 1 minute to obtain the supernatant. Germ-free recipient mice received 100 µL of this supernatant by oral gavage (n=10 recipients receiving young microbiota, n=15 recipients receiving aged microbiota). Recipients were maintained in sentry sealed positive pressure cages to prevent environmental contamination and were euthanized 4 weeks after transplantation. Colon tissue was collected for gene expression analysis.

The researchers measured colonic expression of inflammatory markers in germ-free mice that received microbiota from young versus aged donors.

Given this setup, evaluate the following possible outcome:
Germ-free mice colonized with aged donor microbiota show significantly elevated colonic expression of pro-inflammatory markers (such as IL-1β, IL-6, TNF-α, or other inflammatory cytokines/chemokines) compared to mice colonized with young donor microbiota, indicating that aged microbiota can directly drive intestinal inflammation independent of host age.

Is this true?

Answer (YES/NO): YES